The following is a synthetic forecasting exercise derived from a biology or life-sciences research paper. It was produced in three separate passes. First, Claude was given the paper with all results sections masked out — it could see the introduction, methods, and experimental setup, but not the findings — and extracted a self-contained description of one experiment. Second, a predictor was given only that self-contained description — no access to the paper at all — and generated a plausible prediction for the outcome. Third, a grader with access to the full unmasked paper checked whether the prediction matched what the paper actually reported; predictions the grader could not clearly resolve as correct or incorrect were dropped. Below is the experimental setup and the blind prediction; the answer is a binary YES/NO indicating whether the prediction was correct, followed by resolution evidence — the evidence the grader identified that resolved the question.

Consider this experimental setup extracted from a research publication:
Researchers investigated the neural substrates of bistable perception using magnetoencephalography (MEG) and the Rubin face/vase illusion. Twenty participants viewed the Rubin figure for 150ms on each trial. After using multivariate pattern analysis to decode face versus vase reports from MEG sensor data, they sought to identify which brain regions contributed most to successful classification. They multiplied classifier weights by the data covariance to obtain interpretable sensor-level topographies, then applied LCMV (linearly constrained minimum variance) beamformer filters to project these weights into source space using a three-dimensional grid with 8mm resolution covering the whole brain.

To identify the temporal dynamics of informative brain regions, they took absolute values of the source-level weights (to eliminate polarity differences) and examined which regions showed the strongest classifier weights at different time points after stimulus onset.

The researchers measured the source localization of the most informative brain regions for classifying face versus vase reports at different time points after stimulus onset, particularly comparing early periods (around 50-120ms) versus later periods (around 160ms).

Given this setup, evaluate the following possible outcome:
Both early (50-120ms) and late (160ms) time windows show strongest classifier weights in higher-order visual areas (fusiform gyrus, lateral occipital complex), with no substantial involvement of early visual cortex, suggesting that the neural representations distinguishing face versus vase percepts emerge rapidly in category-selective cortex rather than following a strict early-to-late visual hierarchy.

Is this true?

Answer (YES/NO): NO